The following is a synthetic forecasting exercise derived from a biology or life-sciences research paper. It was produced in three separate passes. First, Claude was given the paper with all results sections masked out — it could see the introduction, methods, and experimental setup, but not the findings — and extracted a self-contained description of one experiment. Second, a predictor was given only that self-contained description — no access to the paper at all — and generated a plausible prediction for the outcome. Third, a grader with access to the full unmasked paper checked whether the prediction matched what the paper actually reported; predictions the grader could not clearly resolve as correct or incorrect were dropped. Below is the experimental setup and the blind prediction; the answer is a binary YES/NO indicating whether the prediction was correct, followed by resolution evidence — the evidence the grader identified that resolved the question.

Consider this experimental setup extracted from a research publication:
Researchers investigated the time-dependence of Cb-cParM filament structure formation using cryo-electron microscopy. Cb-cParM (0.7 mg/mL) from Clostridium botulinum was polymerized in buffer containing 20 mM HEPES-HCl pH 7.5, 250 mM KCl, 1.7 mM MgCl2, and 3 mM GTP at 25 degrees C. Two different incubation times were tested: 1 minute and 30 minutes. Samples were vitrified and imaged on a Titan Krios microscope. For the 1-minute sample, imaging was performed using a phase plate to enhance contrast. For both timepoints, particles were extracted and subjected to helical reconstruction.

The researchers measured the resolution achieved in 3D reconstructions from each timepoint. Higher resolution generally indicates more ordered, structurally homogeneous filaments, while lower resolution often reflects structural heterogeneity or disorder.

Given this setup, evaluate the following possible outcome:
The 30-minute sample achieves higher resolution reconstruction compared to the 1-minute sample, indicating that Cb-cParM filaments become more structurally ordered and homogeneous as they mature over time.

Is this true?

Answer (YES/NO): NO